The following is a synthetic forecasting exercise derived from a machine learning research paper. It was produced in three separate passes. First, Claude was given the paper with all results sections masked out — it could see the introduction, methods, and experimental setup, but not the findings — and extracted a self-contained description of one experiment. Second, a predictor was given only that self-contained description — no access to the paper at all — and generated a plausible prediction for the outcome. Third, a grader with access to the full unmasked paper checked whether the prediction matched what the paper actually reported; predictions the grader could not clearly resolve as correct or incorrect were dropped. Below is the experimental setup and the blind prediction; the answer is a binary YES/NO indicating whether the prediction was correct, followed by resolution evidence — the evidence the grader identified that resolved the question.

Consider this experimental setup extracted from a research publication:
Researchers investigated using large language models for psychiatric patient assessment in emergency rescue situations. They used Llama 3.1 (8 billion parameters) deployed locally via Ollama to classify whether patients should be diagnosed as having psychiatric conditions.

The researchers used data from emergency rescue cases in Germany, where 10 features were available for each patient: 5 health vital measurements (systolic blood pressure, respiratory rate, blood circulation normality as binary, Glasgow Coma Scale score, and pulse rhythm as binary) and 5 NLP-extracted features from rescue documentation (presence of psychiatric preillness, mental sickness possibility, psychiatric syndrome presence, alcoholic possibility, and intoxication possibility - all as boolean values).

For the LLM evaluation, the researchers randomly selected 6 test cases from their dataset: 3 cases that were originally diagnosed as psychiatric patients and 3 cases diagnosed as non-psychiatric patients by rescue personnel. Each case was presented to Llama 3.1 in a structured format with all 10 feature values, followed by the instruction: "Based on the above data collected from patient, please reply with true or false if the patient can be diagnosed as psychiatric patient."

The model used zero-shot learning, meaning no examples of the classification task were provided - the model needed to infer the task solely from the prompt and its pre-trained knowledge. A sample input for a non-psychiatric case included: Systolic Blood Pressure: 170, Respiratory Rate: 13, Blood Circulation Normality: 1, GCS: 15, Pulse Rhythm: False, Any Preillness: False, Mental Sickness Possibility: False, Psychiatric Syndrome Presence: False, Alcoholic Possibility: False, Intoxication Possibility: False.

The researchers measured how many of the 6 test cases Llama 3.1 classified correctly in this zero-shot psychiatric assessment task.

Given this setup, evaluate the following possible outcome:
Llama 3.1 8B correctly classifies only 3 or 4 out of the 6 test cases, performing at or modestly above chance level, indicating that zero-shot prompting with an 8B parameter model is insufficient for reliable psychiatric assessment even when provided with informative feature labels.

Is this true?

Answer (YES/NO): NO